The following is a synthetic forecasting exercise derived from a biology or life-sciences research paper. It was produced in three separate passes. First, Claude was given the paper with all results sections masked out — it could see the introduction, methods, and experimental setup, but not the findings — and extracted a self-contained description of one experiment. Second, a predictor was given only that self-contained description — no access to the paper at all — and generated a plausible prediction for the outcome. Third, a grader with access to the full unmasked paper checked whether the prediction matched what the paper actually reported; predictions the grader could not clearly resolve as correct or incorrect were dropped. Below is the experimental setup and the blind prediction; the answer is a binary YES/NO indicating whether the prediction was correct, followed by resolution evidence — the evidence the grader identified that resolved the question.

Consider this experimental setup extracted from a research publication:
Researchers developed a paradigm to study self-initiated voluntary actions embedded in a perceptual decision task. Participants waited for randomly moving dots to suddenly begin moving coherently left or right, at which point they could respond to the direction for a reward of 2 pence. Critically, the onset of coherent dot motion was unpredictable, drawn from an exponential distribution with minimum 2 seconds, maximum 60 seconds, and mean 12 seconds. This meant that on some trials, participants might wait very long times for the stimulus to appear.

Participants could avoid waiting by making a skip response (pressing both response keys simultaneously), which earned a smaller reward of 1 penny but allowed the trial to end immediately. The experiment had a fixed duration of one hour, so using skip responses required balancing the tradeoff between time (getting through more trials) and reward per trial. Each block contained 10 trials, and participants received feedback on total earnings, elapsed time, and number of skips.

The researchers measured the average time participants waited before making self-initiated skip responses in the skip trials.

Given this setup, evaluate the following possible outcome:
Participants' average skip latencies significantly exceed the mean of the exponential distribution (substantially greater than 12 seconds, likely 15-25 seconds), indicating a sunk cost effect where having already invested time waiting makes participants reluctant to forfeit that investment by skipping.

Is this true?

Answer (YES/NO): NO